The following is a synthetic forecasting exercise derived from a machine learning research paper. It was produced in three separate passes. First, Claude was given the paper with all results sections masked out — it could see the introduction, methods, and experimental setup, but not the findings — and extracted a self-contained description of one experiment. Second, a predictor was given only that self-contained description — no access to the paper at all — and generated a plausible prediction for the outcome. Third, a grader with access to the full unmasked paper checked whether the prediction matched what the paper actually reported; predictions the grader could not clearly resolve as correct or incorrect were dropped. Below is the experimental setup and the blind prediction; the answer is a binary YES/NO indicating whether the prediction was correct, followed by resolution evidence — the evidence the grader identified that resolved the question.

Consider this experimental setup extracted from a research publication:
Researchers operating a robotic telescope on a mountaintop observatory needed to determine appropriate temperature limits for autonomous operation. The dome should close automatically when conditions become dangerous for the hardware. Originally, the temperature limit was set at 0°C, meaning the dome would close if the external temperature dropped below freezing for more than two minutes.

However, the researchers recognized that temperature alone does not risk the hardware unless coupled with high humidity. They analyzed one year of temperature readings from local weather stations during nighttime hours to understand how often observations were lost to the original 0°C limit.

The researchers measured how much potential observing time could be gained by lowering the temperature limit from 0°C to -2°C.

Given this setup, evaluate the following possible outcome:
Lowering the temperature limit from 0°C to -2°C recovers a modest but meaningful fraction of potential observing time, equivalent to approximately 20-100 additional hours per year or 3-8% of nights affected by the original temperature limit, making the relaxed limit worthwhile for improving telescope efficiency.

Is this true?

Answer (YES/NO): YES